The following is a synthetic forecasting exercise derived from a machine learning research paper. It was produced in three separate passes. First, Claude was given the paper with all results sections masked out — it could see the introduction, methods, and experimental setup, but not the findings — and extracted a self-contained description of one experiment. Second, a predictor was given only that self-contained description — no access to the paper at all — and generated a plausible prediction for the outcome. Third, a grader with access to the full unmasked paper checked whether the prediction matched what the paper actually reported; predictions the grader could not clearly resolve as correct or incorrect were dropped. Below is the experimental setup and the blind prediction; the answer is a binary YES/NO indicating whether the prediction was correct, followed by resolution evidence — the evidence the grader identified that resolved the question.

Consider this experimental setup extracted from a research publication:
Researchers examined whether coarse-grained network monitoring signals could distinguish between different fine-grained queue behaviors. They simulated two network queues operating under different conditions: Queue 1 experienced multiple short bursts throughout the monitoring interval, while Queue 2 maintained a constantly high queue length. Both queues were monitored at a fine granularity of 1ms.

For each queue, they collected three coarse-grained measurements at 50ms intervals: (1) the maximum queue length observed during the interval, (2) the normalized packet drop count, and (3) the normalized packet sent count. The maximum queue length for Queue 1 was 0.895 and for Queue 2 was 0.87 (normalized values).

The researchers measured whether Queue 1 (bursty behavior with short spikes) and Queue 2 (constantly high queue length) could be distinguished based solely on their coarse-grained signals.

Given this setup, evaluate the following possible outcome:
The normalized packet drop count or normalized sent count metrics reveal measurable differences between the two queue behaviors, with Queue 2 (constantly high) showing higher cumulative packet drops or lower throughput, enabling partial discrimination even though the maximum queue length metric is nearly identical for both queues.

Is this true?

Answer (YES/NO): YES